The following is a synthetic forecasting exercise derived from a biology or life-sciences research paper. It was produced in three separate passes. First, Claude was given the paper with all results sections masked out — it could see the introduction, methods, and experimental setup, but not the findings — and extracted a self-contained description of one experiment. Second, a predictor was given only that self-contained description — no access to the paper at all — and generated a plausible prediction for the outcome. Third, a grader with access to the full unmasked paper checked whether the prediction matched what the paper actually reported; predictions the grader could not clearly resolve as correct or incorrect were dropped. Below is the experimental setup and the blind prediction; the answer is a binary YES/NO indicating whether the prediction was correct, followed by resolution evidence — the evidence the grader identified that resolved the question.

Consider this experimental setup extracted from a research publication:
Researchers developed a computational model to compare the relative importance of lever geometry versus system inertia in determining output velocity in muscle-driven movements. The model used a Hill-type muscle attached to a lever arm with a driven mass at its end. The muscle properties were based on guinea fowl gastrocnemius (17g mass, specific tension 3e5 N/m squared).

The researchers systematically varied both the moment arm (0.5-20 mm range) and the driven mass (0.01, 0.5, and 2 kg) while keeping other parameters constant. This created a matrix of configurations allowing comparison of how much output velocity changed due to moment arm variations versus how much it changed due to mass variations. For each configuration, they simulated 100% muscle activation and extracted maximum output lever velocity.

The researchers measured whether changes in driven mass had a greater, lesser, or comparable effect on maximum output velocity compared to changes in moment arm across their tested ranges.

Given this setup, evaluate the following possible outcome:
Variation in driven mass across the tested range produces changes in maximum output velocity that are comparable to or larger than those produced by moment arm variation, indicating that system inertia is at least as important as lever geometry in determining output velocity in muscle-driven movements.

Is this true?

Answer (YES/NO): YES